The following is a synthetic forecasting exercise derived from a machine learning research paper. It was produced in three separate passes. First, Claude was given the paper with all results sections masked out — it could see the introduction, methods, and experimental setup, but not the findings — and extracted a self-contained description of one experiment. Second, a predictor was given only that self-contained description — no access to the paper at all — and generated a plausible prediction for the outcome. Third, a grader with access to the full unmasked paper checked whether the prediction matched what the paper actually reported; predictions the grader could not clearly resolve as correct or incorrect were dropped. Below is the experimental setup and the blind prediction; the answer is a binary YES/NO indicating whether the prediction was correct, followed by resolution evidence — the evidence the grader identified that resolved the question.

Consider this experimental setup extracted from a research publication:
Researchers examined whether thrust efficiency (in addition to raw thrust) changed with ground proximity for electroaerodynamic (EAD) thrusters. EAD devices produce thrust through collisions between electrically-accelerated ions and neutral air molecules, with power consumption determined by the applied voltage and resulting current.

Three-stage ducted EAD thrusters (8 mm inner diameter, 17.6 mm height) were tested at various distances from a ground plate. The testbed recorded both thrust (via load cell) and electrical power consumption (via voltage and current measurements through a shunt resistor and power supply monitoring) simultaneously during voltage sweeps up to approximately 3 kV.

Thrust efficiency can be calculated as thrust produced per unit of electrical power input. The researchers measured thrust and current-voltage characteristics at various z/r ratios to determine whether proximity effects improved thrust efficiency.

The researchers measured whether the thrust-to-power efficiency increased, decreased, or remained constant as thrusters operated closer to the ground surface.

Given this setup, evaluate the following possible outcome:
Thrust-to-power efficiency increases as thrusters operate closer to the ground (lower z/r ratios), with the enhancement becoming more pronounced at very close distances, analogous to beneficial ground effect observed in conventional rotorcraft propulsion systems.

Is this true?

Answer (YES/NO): NO